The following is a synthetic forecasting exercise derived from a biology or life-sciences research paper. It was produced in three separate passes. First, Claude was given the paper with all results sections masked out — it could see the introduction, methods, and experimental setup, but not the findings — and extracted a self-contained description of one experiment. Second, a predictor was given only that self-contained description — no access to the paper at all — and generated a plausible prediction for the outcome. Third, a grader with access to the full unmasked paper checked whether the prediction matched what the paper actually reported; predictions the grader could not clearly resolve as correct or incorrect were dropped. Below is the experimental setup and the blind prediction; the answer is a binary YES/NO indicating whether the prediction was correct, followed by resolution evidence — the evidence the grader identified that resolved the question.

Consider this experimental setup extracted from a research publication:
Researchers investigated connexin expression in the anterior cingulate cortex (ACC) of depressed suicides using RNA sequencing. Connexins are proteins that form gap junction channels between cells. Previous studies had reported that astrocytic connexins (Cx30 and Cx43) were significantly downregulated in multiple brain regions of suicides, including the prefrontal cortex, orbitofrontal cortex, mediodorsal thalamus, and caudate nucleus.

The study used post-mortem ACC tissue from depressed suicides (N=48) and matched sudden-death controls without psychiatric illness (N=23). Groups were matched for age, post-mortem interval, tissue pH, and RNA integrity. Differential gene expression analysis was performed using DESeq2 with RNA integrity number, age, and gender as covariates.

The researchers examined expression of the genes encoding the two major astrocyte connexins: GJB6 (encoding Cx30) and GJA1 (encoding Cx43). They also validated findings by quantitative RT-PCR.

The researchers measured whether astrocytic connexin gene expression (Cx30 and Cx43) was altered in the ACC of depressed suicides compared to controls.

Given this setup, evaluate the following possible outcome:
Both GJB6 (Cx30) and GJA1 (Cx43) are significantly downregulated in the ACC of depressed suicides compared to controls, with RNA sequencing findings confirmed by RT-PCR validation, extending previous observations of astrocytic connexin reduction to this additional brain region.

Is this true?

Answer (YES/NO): NO